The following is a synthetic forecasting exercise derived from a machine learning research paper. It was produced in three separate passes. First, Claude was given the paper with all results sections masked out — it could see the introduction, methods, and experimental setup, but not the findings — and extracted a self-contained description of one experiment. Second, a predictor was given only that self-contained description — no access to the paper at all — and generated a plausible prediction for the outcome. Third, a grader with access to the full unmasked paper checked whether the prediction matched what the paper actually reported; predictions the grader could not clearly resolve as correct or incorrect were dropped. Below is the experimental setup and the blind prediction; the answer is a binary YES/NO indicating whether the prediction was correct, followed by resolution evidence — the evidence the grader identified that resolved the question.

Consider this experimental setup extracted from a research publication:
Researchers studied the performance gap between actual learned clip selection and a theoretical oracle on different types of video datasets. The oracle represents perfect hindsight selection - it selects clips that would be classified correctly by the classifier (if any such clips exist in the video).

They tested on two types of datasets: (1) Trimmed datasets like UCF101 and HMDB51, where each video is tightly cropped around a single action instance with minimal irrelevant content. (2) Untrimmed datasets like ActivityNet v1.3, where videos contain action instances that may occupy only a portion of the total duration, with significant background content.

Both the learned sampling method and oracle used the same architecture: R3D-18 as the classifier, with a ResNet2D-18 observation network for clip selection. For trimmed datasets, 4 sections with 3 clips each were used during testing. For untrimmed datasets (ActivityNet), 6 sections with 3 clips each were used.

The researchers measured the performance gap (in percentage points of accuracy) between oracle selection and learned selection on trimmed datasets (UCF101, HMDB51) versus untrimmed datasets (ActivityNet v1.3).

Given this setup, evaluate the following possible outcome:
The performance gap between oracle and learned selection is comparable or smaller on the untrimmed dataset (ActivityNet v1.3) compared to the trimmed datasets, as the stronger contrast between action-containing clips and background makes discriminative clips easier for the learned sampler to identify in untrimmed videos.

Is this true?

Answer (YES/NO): NO